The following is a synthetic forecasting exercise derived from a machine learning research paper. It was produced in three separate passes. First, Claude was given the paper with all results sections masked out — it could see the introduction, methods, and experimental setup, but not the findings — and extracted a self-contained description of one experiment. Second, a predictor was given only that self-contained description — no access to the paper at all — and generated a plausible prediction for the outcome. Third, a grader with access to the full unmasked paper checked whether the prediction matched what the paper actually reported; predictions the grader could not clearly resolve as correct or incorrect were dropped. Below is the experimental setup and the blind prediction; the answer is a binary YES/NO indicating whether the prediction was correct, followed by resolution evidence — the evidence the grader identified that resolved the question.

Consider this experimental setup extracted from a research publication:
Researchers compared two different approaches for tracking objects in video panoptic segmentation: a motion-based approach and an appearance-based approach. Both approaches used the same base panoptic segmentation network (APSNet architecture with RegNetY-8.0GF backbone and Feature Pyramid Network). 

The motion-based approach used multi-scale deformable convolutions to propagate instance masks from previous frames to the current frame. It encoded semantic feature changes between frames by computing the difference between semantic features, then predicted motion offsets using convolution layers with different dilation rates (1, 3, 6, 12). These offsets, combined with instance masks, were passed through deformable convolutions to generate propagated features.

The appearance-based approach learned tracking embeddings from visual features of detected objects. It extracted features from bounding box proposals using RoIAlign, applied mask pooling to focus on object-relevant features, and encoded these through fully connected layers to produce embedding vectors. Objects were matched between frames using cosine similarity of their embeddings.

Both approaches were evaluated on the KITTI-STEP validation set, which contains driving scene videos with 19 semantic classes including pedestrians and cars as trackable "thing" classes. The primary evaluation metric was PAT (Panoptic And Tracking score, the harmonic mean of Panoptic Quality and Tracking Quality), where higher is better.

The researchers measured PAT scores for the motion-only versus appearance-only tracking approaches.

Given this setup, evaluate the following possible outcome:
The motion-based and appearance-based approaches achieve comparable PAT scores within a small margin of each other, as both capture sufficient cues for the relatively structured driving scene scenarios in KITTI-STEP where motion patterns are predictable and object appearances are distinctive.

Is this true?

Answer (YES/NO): NO